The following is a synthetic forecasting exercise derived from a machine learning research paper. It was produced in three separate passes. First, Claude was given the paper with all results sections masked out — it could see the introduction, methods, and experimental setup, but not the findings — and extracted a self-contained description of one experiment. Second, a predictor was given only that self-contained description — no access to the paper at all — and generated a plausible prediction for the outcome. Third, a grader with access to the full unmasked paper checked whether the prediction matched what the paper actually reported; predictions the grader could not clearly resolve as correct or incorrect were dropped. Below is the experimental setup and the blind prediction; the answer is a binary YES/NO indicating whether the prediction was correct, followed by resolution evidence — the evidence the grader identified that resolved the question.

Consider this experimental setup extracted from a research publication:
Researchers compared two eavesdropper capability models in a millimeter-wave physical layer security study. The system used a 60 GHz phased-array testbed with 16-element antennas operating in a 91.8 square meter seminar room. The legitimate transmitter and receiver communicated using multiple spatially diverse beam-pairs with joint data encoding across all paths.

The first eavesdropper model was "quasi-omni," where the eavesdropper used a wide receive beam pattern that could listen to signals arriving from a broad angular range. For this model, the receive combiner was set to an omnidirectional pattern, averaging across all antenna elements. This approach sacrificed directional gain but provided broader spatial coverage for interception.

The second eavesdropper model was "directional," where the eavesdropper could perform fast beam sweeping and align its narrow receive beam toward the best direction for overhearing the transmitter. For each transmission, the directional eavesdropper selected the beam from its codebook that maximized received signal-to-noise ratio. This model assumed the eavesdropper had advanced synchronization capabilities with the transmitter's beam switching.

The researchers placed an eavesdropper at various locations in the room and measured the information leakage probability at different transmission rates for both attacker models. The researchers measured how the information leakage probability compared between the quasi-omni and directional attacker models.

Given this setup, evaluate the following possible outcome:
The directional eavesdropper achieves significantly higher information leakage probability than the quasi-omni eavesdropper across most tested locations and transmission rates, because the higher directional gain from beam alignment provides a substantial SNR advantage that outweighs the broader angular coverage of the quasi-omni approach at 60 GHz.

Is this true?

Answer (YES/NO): YES